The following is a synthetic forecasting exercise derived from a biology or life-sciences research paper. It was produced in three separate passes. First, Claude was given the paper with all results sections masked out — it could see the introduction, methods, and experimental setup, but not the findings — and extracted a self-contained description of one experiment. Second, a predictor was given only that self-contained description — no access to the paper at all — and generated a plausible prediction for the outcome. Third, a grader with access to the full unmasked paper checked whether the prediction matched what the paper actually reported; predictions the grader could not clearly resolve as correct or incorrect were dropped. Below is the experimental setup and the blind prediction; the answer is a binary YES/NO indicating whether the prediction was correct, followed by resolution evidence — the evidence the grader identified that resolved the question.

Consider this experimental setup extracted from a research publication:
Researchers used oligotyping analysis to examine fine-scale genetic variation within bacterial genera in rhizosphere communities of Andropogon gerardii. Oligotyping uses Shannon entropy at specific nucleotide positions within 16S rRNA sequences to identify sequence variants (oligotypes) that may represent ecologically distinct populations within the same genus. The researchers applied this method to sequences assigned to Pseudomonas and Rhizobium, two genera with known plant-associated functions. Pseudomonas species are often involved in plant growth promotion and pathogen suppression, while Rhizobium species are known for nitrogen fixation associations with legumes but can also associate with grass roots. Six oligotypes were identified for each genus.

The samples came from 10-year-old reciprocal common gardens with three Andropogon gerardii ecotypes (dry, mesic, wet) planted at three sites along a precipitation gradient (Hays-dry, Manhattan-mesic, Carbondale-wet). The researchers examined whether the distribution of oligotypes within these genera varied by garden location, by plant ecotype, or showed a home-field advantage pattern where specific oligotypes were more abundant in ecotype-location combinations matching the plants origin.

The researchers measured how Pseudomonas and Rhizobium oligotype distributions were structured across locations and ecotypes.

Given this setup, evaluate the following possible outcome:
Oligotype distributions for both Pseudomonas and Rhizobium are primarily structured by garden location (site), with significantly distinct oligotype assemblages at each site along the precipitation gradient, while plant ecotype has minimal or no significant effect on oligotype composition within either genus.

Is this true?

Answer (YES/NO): NO